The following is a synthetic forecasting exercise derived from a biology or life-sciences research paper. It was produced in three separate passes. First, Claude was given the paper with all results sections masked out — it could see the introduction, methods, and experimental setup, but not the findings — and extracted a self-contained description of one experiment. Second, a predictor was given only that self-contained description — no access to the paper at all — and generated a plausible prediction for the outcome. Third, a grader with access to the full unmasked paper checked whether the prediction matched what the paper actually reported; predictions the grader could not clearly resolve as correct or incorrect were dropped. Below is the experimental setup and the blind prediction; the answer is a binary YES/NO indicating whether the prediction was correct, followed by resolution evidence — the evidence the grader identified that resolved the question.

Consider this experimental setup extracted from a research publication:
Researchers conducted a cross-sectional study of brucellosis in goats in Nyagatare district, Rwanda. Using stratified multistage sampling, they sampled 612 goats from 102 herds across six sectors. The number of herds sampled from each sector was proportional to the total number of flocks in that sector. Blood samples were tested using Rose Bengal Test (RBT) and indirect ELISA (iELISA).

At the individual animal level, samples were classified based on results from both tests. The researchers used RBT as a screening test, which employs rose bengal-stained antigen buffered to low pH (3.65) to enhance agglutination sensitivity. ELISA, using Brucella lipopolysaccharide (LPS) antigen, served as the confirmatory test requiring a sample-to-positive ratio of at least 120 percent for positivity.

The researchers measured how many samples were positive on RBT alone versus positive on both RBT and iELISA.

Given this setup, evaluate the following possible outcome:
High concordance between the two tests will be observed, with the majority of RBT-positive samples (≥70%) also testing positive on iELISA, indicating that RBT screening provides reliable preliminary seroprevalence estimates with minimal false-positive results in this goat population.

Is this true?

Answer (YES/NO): YES